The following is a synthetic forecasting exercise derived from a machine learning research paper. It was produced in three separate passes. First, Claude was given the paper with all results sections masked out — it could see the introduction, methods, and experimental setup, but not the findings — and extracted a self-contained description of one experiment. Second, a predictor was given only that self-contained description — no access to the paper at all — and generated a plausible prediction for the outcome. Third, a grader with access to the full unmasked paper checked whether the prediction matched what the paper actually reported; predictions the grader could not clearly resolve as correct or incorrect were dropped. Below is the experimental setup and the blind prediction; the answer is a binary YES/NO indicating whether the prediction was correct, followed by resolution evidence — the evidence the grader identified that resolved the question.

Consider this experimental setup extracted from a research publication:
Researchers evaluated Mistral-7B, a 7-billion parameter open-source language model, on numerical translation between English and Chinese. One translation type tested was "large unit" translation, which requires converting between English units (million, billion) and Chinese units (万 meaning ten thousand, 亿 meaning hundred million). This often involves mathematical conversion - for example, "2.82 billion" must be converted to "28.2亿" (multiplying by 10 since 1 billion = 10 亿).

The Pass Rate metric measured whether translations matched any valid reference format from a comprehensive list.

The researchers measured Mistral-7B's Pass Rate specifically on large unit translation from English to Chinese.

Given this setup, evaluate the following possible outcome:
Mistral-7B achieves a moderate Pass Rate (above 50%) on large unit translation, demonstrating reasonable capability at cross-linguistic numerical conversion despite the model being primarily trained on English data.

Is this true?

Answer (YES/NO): NO